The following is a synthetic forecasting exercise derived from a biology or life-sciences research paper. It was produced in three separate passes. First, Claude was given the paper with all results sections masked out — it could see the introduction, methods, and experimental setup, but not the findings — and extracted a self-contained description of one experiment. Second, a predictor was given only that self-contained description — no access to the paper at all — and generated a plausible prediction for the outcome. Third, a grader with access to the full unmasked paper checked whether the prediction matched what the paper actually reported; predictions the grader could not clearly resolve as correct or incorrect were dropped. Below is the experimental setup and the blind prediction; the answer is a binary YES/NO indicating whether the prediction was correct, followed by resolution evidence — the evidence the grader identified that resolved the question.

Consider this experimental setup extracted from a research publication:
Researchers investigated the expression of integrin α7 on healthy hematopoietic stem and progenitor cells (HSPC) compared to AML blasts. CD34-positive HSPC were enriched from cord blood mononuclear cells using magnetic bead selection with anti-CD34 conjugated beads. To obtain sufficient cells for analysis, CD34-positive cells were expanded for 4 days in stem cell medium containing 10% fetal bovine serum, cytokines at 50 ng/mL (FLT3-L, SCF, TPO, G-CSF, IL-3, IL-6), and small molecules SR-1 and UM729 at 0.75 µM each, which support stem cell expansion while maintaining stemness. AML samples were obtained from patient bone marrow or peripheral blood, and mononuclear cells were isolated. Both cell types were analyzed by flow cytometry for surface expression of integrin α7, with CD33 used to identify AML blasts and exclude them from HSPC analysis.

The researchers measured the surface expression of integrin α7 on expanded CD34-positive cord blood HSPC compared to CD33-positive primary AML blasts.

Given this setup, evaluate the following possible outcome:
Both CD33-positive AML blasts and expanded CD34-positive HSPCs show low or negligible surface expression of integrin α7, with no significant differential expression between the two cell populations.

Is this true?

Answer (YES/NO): NO